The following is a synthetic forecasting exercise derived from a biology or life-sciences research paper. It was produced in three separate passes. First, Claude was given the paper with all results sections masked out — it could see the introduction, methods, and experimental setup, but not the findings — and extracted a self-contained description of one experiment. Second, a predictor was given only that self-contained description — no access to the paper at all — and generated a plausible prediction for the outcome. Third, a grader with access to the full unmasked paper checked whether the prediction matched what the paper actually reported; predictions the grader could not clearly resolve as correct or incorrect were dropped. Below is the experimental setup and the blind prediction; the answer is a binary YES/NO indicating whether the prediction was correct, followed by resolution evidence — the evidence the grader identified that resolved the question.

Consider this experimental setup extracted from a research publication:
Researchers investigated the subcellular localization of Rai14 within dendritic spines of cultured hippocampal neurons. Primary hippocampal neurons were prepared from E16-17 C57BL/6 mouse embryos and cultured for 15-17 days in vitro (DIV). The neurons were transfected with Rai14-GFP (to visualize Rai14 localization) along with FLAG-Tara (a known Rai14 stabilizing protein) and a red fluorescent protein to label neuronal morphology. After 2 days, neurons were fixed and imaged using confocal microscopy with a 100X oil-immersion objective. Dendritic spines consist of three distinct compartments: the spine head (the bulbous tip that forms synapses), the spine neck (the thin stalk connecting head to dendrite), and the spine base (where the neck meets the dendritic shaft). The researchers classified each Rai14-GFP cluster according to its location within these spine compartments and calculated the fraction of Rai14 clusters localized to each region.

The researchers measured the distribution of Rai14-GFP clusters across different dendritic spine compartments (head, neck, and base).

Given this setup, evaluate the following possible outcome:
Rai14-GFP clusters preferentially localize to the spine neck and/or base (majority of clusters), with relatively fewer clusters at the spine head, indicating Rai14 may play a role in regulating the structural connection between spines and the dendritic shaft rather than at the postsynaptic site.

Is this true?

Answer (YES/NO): YES